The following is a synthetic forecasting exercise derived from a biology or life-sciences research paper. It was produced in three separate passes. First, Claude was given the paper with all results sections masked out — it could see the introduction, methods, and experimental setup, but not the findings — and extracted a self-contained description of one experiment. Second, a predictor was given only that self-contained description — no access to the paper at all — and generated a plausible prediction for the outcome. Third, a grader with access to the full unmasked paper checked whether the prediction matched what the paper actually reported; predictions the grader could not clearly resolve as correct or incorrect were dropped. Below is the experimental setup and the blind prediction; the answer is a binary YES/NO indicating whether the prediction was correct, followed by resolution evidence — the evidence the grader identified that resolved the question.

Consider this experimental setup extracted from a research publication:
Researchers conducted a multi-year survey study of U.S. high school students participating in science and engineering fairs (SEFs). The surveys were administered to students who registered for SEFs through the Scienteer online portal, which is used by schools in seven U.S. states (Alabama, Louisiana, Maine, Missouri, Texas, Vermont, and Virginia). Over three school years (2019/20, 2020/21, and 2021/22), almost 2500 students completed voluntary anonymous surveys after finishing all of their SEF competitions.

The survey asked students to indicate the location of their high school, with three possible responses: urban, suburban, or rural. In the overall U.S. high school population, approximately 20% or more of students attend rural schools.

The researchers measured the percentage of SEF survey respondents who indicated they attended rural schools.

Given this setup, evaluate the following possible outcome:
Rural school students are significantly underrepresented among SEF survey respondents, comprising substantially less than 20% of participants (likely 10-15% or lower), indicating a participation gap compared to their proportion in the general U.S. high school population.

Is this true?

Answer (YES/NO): NO